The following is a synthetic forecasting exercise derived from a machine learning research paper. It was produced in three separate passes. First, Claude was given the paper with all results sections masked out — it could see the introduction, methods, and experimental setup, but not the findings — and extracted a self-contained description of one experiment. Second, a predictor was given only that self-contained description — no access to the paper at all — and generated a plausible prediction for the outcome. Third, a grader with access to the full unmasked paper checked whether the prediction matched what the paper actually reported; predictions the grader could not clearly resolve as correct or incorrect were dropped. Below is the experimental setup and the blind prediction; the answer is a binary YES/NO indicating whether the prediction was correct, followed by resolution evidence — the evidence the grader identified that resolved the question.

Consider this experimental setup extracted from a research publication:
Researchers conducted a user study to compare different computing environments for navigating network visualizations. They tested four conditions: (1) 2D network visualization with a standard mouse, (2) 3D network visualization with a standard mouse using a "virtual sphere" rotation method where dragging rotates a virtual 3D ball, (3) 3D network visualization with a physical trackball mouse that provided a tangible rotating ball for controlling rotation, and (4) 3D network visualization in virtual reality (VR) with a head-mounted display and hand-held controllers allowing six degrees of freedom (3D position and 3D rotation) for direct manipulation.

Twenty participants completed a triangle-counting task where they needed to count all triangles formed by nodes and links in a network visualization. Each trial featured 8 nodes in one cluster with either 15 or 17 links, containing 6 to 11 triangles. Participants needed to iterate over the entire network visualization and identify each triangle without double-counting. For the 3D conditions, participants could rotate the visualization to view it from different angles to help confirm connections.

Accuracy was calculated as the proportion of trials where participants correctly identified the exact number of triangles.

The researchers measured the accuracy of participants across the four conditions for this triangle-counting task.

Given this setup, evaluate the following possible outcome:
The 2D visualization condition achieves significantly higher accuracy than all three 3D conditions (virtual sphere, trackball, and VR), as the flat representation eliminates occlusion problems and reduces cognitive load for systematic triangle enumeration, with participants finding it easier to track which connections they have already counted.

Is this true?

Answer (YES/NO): NO